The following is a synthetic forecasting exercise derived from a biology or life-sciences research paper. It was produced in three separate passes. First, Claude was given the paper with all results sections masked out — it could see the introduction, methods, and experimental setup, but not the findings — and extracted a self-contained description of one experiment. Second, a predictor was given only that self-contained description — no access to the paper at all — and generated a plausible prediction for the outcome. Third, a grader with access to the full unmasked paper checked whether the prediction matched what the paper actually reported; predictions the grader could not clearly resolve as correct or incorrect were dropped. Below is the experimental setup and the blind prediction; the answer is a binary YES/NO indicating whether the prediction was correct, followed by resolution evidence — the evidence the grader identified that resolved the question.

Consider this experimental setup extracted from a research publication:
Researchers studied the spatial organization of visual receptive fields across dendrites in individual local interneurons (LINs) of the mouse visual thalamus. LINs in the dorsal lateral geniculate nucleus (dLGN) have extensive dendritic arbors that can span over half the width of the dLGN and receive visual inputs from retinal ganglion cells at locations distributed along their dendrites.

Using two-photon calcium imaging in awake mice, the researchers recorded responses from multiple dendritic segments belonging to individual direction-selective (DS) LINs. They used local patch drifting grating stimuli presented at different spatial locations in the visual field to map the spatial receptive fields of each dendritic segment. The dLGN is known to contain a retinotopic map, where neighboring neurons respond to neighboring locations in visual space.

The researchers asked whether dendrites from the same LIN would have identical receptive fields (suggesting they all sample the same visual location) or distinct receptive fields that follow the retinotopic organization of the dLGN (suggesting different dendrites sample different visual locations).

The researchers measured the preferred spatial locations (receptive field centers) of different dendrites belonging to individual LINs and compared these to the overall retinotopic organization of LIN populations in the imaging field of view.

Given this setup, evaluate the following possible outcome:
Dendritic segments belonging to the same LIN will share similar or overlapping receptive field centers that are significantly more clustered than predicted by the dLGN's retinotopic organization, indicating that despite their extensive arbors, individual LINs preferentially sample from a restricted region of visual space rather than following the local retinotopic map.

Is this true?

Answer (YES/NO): NO